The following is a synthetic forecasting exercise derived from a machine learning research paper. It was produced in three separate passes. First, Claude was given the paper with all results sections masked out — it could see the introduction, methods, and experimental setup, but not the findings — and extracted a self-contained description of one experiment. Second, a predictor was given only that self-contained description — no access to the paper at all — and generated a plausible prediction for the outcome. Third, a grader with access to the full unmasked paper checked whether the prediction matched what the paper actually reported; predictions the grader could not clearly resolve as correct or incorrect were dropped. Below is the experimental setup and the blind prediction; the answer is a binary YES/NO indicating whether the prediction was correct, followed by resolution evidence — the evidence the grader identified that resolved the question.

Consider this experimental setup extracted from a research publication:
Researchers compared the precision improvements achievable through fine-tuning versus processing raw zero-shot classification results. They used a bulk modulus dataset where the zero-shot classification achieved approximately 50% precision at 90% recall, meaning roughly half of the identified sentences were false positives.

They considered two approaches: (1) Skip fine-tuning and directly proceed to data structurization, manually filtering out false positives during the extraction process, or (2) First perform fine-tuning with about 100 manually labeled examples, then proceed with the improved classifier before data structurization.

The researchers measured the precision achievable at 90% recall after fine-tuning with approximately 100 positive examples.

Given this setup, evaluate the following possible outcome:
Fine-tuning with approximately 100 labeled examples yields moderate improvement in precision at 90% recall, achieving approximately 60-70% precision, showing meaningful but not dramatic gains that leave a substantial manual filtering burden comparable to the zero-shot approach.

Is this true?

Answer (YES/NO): NO